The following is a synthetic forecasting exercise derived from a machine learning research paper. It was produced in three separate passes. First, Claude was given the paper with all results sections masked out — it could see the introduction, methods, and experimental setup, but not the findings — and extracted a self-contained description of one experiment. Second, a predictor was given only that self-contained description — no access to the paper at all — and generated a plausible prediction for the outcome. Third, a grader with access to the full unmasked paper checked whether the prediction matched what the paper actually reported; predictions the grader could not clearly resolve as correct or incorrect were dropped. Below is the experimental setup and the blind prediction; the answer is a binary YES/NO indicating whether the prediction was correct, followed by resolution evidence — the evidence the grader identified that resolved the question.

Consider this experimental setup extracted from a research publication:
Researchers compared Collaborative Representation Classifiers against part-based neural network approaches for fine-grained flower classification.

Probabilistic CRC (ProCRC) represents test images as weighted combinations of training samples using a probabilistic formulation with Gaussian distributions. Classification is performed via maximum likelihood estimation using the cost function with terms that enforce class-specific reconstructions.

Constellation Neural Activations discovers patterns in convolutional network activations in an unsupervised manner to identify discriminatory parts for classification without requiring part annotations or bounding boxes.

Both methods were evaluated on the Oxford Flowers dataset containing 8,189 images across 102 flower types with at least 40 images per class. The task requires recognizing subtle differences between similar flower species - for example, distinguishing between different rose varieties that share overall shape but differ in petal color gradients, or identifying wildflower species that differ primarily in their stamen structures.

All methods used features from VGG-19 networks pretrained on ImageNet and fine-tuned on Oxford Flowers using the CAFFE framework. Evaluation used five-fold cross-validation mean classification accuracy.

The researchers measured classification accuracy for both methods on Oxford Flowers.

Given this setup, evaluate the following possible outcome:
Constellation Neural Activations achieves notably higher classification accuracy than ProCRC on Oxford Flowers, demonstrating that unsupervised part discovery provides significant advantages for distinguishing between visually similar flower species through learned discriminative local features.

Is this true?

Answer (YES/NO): NO